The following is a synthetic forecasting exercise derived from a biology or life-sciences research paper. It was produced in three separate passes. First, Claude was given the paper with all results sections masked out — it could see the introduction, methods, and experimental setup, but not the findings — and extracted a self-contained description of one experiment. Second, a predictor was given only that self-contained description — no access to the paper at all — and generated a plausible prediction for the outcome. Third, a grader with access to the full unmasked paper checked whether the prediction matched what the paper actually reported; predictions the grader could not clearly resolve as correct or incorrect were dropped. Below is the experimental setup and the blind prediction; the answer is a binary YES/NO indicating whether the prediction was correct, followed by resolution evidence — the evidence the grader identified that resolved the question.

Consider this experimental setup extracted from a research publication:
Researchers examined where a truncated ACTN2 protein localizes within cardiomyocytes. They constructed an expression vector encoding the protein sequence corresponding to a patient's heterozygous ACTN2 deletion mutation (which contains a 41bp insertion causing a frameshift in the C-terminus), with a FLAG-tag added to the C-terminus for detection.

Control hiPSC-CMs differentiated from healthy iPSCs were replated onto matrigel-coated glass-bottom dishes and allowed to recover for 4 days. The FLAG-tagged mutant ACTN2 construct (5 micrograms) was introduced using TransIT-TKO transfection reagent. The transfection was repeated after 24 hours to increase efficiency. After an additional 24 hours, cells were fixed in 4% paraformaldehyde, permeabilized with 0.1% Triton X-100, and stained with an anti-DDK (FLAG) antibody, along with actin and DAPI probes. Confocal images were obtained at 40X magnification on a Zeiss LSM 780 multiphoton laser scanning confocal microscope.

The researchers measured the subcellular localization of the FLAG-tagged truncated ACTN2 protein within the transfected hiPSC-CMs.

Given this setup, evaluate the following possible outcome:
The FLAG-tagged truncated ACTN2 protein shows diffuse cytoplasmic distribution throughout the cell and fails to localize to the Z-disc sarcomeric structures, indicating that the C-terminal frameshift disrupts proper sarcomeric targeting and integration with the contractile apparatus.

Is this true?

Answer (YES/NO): NO